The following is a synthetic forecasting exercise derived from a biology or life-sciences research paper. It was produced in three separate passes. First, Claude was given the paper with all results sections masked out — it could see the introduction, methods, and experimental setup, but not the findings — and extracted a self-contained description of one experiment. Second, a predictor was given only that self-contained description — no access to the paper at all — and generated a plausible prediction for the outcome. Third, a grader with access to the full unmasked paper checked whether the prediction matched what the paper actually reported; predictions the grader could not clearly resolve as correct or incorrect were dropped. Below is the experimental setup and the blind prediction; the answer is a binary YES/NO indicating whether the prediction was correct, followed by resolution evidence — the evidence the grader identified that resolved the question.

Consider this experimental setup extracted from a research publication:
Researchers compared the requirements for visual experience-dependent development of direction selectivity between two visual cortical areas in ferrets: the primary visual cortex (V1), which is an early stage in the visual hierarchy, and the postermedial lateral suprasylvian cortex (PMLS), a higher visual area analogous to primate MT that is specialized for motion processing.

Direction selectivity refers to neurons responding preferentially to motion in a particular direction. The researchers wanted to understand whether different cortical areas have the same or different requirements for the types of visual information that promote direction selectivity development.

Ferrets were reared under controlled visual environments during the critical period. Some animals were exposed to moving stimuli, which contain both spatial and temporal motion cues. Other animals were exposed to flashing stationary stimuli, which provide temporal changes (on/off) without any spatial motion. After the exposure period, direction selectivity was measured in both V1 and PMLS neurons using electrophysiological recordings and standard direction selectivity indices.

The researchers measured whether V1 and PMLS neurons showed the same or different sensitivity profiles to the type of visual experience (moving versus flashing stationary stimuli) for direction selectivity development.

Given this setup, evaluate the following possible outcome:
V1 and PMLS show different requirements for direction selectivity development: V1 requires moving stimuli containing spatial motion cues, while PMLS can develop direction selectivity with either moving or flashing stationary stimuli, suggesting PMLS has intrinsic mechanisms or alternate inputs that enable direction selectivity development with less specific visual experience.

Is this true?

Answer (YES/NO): YES